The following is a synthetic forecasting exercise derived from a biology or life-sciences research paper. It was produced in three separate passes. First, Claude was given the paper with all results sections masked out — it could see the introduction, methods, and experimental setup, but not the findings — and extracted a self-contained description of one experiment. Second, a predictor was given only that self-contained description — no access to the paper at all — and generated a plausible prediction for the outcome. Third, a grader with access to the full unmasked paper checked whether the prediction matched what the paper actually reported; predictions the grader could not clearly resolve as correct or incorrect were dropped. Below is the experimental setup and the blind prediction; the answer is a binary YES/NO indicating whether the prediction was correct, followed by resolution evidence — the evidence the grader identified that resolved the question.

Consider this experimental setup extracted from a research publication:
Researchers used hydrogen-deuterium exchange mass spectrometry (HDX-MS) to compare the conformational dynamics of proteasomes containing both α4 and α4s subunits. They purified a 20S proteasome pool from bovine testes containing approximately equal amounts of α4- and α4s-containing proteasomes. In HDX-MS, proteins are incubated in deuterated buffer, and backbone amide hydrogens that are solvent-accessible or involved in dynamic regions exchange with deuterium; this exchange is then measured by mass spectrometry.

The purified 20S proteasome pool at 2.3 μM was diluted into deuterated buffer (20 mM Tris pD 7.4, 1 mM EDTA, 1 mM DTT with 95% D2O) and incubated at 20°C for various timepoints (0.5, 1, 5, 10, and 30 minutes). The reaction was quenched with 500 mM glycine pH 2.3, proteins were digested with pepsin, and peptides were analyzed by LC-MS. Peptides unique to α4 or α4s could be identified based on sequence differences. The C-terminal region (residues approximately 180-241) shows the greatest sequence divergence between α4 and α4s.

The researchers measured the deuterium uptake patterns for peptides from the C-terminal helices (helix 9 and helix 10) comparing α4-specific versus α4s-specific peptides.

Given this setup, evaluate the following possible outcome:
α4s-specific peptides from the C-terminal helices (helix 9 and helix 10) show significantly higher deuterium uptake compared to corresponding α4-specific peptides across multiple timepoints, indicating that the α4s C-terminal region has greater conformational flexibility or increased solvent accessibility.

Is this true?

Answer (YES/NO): YES